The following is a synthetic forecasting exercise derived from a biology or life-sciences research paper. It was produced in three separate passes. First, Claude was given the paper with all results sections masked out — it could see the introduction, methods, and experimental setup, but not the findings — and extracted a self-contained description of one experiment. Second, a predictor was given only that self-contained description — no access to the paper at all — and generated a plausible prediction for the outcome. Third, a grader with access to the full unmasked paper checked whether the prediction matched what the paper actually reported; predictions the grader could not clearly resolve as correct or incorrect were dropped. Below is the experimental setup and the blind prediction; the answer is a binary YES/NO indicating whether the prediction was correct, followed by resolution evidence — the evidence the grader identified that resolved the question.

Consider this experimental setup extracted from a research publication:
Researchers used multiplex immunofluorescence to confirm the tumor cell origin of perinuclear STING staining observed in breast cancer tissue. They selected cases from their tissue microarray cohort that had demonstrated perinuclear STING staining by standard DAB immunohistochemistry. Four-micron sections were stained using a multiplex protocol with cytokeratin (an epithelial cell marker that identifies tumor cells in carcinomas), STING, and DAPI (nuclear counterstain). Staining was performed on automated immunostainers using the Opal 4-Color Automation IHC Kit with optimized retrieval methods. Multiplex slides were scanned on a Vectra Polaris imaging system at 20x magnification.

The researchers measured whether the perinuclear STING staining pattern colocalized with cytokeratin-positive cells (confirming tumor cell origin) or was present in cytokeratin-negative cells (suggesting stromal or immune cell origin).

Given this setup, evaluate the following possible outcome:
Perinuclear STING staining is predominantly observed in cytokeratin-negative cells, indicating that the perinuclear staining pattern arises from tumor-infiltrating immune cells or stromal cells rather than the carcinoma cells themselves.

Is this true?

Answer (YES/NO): NO